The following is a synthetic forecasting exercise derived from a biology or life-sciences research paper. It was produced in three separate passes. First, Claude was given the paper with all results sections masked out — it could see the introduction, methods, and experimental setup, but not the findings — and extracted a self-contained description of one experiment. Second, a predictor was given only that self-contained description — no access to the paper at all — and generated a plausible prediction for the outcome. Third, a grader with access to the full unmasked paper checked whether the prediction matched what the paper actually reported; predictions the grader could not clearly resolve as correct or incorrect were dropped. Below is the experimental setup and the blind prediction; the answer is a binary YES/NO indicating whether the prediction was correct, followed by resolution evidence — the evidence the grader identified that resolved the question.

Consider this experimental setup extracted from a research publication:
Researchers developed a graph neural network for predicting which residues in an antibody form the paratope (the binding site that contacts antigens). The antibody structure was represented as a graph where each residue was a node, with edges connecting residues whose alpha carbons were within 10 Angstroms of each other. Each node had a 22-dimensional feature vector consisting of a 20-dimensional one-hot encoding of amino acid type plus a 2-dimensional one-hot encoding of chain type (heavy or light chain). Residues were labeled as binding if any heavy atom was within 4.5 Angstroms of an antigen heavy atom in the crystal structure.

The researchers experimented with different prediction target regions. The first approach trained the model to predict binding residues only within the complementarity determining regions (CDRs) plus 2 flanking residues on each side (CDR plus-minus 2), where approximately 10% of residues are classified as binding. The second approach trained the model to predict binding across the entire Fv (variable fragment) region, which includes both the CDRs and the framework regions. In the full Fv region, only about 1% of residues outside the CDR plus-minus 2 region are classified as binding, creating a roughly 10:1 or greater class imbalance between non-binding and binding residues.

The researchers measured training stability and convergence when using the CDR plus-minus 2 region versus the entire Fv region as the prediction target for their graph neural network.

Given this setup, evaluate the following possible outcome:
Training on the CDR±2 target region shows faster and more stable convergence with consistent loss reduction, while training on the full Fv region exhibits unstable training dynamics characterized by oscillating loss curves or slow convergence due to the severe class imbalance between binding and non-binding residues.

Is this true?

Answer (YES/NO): YES